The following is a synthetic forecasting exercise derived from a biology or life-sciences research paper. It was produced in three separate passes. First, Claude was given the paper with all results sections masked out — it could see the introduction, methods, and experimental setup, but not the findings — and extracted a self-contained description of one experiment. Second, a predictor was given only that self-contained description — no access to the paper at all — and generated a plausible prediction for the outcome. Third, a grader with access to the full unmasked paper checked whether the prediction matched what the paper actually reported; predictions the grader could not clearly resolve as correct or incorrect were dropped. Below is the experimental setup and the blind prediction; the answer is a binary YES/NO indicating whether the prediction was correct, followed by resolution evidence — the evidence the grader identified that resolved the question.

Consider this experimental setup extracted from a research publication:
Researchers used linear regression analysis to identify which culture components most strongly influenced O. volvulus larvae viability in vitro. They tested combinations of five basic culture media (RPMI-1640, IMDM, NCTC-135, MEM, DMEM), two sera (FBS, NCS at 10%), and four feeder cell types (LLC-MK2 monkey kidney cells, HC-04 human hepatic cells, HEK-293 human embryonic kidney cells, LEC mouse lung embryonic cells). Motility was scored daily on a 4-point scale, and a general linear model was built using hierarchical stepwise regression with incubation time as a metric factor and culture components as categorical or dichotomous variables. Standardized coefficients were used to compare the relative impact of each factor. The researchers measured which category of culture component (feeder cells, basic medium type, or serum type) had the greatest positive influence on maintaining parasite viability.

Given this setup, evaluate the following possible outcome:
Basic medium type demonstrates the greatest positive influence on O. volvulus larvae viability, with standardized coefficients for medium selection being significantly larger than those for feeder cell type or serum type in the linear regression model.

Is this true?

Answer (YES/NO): NO